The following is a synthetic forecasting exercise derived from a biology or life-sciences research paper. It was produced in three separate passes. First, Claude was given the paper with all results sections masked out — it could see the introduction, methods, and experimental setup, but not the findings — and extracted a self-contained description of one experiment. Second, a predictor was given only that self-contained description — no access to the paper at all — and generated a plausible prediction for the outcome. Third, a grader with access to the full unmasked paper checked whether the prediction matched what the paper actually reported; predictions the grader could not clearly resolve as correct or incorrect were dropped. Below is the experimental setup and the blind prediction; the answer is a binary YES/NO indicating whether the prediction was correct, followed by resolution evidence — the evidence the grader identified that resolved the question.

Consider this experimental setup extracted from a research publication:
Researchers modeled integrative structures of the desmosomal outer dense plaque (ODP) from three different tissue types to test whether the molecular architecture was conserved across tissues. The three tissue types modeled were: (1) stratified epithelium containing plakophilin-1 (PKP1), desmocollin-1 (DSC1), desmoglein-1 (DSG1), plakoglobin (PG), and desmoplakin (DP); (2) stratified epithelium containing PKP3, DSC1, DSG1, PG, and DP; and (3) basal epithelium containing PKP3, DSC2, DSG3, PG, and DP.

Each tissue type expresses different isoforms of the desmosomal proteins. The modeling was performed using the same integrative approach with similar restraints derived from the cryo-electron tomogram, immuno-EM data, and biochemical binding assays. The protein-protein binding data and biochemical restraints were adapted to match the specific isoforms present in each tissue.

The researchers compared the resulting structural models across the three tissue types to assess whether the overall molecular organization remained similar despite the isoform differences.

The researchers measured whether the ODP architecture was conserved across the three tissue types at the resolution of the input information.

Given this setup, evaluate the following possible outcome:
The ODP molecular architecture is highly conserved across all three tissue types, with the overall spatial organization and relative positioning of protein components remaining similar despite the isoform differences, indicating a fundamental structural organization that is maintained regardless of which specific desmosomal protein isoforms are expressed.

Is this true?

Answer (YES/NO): YES